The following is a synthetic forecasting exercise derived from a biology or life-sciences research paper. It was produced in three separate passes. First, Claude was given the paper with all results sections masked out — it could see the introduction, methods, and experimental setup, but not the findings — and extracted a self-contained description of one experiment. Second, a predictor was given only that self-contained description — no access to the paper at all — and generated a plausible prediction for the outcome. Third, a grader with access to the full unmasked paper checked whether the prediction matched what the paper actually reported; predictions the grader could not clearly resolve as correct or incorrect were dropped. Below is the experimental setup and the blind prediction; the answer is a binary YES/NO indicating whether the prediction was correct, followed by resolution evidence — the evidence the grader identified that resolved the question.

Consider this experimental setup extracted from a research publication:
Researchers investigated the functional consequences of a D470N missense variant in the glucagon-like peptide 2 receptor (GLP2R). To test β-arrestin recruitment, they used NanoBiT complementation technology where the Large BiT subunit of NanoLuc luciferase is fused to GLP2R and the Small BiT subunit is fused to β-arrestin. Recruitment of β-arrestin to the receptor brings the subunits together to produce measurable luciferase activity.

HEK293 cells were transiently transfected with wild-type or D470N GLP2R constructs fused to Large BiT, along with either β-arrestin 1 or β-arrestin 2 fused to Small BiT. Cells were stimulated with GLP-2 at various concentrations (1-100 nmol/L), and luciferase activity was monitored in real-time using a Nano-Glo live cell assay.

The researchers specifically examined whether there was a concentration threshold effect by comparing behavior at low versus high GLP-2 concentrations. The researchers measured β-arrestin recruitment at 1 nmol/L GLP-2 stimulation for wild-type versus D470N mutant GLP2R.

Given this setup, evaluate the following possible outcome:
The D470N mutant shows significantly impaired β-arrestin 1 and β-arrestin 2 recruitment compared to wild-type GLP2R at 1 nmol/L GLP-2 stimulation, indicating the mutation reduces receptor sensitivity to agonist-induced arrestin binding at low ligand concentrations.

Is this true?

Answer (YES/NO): YES